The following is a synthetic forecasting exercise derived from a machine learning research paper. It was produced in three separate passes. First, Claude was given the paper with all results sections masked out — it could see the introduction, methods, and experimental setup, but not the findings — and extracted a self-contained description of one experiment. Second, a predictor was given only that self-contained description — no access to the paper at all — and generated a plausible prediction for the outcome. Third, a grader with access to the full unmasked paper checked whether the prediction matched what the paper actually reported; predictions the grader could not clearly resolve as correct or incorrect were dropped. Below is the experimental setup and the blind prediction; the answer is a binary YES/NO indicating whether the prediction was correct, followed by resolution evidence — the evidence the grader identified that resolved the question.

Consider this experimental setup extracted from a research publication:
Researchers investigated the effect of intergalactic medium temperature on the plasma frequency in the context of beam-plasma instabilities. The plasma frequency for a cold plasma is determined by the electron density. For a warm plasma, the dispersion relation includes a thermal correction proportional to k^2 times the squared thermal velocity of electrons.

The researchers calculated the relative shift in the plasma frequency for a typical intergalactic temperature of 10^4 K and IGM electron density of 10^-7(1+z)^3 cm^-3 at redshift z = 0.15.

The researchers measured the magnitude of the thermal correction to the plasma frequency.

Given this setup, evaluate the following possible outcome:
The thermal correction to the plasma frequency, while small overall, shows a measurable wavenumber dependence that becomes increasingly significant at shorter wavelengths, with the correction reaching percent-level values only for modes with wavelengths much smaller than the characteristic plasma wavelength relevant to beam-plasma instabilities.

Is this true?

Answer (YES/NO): NO